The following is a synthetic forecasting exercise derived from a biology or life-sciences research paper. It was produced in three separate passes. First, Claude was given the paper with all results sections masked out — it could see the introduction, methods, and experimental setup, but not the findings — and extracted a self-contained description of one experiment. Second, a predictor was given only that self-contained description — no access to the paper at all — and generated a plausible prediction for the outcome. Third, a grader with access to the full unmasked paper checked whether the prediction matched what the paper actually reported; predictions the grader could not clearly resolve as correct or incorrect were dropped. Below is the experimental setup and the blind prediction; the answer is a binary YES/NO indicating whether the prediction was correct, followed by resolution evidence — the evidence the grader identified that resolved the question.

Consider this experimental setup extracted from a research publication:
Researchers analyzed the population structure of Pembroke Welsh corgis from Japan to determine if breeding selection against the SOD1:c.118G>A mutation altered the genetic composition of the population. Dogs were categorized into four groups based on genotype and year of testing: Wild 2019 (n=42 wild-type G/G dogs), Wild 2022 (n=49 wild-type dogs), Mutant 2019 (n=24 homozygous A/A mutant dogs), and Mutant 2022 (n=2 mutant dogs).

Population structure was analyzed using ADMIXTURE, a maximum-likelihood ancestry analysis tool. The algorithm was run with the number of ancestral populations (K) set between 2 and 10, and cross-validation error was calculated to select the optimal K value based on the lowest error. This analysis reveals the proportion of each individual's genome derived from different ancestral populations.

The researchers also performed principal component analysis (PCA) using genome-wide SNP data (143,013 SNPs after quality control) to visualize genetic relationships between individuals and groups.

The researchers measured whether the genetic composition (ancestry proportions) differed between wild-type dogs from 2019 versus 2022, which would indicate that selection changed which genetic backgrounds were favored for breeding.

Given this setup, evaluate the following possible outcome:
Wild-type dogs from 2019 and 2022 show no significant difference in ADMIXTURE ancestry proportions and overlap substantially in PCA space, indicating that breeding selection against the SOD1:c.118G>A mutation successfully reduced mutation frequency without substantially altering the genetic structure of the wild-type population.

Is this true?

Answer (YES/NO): YES